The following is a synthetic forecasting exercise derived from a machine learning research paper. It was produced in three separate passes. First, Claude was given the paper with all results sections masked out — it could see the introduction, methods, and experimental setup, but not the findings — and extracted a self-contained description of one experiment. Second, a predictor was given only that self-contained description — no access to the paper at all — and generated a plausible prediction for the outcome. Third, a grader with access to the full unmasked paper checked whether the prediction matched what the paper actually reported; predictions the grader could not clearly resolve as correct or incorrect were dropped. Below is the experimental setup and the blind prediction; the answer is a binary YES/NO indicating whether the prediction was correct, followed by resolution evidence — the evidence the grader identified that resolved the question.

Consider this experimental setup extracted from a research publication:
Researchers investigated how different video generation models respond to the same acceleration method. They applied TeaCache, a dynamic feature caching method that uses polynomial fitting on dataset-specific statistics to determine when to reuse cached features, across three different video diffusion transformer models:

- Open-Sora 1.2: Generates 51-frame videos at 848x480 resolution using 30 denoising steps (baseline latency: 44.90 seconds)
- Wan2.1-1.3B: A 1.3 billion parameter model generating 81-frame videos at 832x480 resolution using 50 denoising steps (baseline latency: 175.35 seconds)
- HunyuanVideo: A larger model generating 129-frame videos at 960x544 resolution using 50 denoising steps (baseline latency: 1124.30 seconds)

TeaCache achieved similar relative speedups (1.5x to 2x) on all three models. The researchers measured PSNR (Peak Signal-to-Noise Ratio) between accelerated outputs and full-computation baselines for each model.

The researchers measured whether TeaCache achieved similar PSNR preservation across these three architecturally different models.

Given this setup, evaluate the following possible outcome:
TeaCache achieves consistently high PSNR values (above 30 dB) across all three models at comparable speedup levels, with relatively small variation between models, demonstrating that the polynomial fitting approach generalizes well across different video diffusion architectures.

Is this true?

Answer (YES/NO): NO